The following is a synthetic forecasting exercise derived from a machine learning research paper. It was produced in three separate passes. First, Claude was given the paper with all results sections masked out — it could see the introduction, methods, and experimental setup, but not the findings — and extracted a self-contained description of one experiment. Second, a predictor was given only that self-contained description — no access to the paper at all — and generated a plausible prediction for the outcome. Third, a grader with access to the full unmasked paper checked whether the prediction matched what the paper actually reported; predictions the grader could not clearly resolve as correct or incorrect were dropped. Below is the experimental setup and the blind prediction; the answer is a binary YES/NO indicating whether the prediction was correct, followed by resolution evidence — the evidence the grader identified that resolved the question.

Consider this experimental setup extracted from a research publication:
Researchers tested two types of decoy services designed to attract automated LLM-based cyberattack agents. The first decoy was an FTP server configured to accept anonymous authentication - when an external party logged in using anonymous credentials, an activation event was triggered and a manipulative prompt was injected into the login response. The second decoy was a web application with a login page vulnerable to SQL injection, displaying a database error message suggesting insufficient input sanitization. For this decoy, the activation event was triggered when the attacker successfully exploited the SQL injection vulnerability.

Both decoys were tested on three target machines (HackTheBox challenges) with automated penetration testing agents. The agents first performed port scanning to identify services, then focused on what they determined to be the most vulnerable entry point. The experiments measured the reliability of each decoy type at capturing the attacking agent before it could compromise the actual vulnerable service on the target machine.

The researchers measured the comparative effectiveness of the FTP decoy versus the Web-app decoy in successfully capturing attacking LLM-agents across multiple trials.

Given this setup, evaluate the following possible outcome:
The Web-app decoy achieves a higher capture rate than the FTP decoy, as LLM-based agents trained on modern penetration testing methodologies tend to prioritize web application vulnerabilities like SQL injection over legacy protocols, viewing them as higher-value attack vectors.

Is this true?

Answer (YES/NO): NO